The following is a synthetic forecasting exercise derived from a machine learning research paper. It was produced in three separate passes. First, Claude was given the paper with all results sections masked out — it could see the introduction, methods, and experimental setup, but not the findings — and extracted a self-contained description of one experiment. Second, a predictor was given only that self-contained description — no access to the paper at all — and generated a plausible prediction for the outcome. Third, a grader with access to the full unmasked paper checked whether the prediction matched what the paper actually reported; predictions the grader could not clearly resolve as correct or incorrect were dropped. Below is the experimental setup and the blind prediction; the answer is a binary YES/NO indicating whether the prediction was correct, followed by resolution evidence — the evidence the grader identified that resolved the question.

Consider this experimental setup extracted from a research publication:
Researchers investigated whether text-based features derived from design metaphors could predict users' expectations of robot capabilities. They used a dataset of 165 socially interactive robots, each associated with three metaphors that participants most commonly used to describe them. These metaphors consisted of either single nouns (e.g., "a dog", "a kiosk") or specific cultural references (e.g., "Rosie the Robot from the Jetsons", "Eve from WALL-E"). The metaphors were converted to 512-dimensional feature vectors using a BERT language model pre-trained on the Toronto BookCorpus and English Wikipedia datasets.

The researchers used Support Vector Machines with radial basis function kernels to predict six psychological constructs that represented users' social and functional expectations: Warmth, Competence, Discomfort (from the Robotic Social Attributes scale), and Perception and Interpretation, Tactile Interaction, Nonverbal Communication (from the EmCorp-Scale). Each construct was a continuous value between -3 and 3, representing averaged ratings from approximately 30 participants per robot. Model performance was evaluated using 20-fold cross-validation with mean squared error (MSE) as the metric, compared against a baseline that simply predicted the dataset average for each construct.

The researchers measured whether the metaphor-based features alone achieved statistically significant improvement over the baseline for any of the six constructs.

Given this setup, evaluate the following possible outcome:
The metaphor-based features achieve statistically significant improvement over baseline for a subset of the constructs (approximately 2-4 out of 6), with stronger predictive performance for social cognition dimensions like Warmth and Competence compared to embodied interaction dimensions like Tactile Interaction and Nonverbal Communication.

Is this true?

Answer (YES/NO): NO